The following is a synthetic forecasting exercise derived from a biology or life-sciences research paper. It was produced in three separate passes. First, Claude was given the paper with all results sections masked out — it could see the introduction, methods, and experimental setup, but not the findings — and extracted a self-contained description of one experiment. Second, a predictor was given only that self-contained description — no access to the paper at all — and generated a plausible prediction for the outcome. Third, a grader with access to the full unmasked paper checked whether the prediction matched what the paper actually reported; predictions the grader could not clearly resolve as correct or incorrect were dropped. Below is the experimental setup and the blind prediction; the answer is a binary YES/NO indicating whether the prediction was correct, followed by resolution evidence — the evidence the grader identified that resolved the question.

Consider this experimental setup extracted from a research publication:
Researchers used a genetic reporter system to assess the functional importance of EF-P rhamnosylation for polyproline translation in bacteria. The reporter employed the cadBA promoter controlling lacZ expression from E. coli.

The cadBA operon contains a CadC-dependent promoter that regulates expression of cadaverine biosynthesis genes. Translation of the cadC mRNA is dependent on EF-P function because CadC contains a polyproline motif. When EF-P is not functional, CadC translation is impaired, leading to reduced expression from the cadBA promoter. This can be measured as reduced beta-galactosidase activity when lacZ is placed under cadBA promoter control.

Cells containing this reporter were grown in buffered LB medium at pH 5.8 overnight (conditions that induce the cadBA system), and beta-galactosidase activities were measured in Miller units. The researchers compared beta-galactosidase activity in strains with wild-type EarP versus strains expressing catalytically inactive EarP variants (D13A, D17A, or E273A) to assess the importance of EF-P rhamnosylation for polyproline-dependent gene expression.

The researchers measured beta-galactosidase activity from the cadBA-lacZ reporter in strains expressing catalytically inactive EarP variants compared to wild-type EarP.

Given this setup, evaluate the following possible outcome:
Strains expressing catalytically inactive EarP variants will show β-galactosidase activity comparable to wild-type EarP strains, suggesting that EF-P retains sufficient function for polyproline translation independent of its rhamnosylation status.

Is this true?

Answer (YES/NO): NO